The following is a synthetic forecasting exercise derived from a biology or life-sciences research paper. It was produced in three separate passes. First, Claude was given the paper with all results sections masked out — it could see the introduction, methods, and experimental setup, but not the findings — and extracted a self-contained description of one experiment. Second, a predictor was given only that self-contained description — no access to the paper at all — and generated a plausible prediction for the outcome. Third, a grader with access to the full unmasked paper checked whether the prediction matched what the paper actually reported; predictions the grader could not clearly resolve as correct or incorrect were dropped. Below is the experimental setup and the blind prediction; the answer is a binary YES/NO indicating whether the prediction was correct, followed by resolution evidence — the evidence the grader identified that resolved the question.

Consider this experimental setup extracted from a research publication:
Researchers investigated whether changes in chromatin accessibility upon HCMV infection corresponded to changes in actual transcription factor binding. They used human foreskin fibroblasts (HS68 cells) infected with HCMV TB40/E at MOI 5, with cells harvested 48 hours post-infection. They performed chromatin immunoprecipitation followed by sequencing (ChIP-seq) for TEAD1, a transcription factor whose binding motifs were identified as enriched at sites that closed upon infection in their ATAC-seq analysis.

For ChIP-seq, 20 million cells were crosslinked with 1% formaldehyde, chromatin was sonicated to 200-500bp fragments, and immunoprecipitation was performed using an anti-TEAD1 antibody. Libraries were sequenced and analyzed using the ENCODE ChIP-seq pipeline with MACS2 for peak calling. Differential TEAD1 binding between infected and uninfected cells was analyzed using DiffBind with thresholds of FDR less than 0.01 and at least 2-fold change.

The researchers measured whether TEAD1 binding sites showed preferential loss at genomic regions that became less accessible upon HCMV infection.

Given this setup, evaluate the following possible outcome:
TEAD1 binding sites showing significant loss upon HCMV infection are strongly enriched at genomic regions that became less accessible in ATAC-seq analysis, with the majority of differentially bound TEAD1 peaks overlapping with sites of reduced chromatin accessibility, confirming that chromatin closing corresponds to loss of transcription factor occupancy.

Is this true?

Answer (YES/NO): NO